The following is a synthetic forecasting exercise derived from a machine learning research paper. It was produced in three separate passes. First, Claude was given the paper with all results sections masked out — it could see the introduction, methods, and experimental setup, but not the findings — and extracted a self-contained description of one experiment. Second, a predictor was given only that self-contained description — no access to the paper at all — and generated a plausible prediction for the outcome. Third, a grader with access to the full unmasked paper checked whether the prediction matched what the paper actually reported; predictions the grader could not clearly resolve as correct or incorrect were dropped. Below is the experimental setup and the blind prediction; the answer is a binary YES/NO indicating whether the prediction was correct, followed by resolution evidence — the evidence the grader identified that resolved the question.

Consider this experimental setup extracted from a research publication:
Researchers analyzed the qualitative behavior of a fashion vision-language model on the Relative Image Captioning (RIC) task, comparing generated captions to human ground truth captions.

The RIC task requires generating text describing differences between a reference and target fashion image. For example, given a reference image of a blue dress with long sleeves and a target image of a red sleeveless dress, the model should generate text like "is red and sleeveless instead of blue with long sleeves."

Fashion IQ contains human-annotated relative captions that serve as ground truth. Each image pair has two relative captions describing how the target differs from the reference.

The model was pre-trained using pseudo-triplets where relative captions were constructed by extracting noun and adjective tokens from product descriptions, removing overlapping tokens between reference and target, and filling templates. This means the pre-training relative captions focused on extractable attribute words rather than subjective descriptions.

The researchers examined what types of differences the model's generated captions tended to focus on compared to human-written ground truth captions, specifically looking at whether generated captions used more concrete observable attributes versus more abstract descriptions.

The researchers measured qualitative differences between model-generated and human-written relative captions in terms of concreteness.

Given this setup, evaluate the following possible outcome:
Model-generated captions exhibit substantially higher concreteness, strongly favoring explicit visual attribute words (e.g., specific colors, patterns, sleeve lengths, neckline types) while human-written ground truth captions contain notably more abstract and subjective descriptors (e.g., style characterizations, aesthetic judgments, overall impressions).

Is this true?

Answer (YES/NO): YES